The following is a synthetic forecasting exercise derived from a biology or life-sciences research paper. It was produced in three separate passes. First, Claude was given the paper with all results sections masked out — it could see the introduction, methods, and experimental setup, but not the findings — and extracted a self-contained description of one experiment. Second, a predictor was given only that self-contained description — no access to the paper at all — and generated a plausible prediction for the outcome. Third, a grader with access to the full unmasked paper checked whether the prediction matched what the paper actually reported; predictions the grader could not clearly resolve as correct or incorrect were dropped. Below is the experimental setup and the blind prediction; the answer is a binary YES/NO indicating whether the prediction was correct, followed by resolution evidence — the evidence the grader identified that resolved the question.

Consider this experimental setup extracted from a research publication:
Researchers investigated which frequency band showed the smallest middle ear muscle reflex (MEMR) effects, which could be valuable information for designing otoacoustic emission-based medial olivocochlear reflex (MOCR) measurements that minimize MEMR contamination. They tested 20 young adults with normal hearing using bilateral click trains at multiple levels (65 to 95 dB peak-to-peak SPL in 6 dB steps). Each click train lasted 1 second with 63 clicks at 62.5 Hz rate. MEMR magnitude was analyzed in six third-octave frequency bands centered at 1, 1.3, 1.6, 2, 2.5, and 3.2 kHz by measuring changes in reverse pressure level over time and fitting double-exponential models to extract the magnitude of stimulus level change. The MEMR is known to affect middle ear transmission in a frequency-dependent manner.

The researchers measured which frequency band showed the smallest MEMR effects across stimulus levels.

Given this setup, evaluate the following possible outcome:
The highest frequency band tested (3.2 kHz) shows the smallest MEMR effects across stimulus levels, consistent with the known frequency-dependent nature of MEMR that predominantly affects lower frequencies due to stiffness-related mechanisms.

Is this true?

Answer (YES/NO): NO